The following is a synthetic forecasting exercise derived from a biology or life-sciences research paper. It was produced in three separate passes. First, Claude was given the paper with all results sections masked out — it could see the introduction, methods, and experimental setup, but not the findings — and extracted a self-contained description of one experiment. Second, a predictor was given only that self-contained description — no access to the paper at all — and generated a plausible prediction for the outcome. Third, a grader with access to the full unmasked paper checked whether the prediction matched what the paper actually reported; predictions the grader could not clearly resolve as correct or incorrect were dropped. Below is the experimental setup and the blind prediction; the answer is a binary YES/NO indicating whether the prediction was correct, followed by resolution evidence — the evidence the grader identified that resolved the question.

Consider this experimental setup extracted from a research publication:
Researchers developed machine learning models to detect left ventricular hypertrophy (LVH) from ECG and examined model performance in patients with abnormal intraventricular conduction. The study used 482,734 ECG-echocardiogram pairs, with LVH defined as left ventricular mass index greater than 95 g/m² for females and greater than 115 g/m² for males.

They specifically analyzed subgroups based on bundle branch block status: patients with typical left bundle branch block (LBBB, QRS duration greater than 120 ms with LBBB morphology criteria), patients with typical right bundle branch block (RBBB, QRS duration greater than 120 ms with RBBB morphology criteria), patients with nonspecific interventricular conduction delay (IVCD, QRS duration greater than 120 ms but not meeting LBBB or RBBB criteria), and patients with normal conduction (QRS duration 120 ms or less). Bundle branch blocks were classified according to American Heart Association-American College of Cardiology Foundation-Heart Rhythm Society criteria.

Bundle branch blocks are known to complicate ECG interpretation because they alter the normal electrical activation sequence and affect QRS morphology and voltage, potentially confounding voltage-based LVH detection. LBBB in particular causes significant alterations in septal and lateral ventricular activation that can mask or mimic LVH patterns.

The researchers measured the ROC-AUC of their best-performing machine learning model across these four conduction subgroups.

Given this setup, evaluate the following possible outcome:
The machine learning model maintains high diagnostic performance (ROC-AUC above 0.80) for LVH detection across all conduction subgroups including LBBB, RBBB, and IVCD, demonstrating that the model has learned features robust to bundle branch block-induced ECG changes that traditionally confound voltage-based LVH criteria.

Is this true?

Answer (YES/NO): NO